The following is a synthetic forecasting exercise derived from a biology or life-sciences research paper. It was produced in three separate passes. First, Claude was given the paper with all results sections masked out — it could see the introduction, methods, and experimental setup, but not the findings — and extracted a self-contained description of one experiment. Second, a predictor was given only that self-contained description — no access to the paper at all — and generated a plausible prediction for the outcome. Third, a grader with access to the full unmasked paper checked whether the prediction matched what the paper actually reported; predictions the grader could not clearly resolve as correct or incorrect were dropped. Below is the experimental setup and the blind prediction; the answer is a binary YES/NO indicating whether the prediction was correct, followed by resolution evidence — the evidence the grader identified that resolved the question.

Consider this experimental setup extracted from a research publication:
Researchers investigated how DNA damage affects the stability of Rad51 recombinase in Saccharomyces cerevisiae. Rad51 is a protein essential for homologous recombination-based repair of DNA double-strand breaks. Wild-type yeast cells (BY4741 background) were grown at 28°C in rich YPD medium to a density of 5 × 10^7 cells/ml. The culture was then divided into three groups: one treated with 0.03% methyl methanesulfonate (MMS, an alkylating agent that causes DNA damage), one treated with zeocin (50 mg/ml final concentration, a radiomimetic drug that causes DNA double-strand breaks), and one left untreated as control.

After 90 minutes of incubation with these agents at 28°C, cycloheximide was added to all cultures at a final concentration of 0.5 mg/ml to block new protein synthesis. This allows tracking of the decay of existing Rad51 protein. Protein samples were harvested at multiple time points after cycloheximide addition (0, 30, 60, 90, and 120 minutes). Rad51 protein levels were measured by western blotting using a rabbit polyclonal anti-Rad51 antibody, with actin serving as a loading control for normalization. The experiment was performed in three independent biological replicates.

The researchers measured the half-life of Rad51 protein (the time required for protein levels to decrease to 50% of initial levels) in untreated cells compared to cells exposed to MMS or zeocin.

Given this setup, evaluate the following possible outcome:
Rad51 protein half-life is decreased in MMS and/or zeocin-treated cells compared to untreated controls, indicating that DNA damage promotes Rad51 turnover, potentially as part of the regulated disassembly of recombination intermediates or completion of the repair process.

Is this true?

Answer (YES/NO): NO